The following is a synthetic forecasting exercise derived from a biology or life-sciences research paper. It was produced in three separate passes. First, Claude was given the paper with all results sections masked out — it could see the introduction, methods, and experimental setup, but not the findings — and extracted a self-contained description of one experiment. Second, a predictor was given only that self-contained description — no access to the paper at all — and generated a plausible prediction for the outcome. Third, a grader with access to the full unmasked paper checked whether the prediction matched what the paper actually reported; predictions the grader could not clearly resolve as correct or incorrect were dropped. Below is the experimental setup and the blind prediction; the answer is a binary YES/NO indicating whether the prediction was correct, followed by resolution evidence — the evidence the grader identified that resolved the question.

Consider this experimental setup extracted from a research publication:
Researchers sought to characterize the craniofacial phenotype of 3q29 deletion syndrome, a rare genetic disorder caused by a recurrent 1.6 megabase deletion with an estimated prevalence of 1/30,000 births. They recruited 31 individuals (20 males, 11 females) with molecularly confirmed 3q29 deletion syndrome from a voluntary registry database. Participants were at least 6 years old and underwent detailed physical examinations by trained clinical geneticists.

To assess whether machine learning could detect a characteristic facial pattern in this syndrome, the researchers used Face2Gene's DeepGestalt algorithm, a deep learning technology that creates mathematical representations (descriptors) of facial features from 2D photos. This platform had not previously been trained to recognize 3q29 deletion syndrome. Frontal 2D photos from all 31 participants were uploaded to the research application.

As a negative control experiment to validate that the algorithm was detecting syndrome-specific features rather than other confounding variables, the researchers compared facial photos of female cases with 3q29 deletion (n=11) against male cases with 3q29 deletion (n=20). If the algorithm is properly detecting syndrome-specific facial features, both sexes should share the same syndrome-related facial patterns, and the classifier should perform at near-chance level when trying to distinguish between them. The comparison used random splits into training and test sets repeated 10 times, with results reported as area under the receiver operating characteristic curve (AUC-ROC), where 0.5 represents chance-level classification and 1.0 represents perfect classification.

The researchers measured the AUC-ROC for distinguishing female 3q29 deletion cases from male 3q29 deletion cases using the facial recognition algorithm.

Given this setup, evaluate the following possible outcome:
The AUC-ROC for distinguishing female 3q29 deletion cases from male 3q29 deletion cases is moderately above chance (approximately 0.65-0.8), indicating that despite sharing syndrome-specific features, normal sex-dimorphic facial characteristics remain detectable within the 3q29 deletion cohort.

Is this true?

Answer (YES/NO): NO